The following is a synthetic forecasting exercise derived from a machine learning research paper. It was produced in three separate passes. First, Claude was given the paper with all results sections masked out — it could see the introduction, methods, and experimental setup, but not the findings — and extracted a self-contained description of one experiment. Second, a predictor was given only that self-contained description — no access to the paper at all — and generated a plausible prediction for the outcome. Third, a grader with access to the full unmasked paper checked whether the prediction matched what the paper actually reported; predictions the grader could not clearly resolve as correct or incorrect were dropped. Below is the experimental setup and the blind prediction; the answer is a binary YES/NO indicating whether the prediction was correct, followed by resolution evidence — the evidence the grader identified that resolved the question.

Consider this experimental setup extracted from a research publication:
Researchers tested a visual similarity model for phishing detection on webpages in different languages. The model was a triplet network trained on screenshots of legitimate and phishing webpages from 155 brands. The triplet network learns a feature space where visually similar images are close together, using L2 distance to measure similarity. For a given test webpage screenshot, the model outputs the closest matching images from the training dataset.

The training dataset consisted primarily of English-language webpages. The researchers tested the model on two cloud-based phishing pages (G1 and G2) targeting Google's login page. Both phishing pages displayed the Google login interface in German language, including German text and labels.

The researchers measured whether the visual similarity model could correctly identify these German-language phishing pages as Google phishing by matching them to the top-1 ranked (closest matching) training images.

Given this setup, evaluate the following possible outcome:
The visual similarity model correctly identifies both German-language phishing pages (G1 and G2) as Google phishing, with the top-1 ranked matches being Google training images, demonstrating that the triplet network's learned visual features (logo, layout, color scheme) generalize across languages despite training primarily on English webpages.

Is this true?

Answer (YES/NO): YES